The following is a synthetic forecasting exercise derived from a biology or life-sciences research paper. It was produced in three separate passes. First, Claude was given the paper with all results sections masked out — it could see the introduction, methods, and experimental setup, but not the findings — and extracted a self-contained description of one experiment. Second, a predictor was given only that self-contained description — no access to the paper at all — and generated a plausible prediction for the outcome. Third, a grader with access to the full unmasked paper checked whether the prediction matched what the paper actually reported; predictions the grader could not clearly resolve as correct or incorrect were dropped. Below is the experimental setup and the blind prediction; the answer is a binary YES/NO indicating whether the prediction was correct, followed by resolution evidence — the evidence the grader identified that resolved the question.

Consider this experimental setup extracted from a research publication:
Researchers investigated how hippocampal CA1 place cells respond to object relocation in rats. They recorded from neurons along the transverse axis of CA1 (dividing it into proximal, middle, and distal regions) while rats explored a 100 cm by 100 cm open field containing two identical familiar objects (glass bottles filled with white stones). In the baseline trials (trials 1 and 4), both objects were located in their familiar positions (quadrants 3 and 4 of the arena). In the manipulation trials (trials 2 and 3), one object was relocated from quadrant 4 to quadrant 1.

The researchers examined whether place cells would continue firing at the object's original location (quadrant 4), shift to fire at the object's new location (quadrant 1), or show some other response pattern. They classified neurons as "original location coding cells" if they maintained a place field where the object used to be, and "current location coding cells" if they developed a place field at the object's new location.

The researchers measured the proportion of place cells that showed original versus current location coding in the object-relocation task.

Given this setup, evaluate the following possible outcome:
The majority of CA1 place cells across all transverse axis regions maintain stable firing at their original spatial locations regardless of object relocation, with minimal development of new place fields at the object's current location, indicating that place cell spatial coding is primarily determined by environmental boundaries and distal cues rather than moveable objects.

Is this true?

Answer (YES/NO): NO